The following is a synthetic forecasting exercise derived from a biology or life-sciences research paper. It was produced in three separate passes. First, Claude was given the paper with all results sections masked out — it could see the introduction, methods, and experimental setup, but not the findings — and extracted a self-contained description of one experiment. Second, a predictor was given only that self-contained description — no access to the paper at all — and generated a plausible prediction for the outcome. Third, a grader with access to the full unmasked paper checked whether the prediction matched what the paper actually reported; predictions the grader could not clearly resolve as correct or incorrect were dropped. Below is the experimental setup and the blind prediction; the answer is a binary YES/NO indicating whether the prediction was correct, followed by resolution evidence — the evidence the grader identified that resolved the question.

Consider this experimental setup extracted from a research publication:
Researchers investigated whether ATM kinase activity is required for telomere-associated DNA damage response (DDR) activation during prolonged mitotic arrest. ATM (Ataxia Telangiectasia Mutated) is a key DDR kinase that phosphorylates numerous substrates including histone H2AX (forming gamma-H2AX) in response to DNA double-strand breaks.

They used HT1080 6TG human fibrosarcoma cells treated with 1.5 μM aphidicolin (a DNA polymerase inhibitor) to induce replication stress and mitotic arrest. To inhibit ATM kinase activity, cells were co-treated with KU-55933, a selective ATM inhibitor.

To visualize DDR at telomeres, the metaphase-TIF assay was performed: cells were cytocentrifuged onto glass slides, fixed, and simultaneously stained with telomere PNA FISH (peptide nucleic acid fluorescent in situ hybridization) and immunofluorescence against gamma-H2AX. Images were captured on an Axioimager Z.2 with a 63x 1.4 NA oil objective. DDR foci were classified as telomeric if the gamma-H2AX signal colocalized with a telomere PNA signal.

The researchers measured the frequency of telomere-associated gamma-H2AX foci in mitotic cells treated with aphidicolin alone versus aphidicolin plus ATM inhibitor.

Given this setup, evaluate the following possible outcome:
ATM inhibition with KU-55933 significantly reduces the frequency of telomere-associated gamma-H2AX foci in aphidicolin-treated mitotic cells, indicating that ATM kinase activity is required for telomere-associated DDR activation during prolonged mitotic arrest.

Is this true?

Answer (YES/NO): YES